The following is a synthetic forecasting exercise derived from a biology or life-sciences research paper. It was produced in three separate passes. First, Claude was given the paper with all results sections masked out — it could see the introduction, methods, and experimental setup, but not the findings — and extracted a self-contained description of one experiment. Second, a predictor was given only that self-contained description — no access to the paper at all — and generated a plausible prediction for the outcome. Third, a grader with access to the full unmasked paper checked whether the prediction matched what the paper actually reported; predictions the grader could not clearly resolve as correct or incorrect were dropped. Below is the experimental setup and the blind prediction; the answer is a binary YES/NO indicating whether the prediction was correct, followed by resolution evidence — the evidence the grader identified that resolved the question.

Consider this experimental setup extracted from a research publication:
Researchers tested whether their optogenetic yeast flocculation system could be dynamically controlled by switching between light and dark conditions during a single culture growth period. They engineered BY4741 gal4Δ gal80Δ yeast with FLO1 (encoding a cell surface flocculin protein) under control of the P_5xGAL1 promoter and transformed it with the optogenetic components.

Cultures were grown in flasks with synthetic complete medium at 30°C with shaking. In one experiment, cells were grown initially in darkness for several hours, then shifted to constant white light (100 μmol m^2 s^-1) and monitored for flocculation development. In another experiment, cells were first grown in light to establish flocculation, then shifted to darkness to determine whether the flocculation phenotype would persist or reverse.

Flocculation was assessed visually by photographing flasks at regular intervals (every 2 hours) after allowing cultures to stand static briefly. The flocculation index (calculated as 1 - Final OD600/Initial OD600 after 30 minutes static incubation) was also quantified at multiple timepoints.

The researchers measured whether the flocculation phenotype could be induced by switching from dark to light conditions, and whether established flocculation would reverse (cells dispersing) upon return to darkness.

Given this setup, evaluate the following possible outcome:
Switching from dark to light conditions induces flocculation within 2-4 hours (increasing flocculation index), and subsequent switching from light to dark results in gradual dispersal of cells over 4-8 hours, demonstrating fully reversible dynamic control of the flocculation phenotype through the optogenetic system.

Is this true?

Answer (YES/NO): NO